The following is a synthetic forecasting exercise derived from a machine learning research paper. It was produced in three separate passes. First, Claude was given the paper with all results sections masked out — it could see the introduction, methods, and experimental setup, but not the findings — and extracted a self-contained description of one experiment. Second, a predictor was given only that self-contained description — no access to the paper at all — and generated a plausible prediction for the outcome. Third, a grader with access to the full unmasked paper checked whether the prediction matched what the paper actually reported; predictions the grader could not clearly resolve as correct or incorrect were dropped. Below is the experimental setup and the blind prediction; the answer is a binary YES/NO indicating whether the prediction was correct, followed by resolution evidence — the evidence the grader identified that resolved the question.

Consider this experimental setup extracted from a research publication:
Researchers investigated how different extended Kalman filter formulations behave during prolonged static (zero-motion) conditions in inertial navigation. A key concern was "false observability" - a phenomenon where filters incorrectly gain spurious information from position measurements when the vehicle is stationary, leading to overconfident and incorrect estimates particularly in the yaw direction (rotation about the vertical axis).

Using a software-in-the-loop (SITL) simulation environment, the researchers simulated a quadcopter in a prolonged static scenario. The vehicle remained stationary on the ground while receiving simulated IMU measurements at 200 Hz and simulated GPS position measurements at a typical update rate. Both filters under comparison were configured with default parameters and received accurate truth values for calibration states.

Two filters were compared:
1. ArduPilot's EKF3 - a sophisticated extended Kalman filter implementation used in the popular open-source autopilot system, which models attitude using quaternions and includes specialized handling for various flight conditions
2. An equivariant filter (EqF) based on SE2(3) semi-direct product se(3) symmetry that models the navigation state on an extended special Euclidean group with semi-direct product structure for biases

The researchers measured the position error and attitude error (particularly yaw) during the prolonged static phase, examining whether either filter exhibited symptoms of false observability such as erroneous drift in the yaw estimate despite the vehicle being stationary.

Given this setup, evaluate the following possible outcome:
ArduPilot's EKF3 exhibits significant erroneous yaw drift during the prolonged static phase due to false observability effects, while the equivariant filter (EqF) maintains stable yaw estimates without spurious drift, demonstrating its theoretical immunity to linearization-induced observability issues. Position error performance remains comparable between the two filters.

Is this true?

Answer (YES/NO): NO